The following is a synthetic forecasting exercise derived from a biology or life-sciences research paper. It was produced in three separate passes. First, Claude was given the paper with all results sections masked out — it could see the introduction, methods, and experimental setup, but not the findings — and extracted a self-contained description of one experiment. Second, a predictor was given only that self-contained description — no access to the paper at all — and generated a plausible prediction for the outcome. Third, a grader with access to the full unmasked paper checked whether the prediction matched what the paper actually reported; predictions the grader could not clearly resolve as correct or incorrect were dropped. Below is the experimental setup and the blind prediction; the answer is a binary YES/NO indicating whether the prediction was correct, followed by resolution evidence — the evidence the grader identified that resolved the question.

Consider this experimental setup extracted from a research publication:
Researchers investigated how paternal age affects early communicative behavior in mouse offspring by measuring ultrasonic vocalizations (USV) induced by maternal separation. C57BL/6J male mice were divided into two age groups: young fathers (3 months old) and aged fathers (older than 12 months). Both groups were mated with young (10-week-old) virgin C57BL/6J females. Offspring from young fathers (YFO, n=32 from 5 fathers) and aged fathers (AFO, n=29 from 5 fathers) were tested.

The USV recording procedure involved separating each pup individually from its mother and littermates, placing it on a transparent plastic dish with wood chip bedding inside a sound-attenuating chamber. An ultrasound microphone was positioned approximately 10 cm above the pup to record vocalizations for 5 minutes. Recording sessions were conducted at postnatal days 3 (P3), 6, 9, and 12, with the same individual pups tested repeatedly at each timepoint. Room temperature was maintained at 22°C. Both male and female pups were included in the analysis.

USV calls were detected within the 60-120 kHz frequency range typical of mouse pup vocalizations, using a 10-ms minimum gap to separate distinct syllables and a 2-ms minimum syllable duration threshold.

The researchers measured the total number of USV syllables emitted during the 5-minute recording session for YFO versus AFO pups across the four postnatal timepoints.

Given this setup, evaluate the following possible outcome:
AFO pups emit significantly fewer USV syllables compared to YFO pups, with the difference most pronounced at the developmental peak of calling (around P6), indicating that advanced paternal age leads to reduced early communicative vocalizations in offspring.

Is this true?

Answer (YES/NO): NO